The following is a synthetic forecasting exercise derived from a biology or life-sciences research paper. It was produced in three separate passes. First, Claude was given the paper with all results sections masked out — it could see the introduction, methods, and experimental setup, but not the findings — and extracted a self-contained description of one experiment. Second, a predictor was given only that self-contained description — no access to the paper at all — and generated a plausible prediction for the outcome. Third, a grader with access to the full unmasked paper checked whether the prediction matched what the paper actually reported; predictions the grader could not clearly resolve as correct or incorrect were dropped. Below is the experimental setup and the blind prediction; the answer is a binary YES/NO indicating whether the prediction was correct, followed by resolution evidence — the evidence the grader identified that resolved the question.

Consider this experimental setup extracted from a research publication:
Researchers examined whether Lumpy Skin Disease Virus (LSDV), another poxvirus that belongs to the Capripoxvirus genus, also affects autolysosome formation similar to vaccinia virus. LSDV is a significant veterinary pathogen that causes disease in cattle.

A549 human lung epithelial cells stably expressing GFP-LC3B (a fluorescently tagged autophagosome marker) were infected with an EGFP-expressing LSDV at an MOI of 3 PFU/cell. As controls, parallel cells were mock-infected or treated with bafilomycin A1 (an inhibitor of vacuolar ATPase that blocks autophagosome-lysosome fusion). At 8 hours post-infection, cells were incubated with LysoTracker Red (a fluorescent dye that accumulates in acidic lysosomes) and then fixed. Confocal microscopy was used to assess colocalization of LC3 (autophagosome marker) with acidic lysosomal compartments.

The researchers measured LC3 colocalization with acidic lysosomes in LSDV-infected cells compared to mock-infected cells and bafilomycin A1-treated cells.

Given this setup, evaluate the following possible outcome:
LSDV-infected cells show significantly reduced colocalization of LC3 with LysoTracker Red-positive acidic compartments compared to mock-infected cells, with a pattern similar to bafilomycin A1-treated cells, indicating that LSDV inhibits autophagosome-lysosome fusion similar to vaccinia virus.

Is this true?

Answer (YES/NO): YES